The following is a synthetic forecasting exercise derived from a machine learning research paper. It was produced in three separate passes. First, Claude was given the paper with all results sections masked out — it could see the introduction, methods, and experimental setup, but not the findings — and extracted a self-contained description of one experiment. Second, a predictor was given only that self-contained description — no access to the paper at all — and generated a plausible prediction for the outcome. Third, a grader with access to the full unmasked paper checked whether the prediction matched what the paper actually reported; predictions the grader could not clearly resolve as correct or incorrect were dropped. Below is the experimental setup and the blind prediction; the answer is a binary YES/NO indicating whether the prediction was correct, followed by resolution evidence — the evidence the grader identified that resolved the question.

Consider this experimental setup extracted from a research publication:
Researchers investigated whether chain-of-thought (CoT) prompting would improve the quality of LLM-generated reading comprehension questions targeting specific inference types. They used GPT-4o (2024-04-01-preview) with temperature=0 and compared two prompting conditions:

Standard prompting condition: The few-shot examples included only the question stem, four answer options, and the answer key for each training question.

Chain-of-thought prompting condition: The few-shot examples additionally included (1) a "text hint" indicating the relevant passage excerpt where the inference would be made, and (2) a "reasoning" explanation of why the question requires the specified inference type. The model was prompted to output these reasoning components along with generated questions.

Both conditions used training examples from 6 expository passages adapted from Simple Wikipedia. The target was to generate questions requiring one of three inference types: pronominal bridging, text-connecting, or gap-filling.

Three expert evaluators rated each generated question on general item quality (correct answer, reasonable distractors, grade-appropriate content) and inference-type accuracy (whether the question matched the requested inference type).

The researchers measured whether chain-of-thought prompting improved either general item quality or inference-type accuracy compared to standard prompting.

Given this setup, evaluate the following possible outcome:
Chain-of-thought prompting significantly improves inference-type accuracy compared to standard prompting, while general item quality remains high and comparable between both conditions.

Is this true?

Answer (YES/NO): NO